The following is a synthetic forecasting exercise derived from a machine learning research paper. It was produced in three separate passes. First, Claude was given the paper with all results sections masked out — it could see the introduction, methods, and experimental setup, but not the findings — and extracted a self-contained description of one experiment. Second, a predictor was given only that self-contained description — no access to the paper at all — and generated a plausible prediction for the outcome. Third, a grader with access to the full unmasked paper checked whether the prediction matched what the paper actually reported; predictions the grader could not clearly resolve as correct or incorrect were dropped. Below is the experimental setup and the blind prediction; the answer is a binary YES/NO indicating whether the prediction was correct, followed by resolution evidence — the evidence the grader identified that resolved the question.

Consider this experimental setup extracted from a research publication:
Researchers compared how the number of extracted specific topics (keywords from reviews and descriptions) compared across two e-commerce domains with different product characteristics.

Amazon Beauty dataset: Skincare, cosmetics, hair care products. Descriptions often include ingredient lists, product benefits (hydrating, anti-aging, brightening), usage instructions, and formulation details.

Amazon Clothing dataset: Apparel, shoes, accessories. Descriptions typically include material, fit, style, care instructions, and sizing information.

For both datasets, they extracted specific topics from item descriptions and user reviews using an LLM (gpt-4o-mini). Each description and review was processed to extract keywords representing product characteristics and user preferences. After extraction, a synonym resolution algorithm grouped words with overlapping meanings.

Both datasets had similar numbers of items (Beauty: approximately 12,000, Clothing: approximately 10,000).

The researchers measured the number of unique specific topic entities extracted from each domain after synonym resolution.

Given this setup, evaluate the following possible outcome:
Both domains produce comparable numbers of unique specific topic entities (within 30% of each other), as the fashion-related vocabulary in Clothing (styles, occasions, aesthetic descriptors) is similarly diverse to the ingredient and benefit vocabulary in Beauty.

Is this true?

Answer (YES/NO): YES